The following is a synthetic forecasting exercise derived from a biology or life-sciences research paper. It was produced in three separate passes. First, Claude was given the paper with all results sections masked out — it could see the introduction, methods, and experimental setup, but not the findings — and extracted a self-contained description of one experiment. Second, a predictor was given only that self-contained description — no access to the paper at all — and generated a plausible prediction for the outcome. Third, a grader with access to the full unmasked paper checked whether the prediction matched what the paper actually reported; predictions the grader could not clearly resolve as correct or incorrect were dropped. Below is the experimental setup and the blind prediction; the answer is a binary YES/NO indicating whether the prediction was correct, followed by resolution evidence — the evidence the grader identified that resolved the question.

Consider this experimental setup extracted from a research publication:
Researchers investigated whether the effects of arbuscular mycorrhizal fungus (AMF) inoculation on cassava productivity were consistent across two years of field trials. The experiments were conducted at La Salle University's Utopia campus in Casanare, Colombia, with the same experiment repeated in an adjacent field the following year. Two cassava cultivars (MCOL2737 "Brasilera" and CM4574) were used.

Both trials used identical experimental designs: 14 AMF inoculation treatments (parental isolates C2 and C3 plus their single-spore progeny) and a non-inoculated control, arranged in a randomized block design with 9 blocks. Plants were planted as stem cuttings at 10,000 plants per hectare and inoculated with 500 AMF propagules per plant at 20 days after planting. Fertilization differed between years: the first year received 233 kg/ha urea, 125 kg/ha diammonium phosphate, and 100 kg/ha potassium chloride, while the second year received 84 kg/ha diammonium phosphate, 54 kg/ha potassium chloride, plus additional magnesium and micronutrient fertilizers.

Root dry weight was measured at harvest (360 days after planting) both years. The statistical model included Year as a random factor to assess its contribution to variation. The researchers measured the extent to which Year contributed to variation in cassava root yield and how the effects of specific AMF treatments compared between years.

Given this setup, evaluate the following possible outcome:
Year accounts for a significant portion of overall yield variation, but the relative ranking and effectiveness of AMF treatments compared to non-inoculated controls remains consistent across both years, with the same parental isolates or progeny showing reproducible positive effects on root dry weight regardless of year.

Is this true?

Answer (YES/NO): YES